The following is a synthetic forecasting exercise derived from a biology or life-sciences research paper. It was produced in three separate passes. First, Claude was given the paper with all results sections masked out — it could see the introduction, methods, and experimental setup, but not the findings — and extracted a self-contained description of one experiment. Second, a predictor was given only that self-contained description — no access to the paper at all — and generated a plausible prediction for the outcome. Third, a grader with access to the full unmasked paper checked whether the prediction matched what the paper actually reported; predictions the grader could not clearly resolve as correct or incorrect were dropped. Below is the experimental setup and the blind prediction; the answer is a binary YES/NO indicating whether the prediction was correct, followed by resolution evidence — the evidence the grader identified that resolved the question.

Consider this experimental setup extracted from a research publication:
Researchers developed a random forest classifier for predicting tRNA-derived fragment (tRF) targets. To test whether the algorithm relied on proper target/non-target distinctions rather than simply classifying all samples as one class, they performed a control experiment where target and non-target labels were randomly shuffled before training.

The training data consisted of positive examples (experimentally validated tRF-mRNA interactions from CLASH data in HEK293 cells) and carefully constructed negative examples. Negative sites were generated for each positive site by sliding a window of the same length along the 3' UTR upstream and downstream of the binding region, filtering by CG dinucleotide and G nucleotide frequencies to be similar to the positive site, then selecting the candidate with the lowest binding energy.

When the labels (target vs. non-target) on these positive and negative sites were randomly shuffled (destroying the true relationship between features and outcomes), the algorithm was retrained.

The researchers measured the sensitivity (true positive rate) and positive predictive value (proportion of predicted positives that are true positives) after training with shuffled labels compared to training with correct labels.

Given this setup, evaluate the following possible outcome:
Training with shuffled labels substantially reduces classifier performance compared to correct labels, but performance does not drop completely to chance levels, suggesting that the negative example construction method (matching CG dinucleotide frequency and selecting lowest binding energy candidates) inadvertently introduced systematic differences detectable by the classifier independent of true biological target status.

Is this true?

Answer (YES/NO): NO